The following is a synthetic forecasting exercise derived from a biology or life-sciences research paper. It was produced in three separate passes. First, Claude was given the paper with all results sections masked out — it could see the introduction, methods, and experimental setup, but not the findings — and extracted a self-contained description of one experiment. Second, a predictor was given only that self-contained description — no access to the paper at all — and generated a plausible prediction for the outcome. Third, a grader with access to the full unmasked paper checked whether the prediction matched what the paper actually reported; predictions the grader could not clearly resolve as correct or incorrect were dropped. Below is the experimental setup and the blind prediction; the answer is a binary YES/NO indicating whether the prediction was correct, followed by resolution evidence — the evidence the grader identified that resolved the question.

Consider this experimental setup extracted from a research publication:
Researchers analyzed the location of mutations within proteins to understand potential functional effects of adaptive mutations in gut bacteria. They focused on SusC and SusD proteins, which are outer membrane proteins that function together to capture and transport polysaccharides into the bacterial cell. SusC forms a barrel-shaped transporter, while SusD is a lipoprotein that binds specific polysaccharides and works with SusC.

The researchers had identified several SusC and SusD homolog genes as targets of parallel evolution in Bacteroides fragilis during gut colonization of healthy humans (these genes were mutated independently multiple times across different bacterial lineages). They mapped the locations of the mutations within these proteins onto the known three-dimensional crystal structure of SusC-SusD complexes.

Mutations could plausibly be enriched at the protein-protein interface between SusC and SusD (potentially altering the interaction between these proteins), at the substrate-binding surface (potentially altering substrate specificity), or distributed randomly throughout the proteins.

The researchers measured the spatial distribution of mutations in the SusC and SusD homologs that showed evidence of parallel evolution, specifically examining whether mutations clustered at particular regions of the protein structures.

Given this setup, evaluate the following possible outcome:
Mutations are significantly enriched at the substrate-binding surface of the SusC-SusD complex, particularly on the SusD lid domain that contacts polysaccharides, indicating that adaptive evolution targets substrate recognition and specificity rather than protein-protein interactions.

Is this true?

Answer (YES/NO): NO